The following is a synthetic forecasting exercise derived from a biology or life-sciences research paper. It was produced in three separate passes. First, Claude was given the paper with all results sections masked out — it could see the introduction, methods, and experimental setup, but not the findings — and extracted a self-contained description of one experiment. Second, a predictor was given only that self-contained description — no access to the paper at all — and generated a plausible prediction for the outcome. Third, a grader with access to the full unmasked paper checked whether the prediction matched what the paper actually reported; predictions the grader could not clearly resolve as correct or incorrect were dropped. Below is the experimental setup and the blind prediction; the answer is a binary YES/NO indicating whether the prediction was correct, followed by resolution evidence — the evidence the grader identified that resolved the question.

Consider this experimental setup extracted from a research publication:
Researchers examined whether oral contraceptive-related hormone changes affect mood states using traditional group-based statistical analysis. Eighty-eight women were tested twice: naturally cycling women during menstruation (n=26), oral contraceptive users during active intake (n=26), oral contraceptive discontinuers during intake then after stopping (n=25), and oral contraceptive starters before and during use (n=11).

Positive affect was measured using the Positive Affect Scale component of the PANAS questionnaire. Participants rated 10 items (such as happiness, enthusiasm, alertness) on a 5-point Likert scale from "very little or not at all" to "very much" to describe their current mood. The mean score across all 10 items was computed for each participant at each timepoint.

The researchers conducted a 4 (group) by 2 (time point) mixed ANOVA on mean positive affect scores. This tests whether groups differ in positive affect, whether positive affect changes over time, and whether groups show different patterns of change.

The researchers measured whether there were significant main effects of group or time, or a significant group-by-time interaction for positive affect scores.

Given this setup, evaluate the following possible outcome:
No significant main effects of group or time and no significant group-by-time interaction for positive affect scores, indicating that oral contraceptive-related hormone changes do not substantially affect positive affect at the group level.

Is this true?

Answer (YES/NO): YES